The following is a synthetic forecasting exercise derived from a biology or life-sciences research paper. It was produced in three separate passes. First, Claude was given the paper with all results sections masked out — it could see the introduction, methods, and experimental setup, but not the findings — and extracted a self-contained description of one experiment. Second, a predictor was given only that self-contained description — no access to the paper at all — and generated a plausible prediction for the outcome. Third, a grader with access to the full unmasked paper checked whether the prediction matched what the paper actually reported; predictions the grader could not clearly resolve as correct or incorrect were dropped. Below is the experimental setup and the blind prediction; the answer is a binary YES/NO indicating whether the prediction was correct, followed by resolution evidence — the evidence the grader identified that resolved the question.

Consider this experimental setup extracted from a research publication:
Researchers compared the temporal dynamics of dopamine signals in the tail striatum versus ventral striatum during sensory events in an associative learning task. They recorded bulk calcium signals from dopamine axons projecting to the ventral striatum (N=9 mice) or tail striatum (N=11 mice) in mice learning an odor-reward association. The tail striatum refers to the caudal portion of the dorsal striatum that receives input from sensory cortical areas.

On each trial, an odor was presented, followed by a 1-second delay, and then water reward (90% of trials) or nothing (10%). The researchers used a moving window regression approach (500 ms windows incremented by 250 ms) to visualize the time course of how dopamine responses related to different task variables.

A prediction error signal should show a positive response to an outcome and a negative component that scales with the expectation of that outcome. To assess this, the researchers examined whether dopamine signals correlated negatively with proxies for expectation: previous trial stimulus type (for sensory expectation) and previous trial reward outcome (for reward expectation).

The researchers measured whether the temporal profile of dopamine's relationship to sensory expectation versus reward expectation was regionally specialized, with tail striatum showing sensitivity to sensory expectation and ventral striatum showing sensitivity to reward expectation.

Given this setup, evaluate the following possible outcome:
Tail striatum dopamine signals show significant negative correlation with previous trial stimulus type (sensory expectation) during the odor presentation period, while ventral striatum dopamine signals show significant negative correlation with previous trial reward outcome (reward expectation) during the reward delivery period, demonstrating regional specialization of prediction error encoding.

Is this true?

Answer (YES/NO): NO